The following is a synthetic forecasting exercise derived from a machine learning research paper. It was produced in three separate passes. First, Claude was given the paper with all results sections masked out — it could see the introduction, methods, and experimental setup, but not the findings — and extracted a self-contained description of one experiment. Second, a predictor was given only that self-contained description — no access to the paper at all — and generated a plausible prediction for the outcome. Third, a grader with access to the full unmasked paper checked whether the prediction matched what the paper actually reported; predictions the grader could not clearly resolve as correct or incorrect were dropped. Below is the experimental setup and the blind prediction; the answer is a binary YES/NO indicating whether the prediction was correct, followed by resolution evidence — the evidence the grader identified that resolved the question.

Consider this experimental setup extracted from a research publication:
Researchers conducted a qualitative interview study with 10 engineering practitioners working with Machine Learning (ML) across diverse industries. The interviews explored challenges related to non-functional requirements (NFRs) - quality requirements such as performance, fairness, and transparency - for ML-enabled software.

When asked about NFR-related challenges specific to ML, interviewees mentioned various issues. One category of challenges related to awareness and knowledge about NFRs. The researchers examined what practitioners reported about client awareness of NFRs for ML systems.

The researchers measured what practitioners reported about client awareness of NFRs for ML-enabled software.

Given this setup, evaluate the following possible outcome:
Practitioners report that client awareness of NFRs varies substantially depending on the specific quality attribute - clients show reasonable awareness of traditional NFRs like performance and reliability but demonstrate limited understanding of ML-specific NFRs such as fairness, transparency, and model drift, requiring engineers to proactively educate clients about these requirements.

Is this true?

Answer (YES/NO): NO